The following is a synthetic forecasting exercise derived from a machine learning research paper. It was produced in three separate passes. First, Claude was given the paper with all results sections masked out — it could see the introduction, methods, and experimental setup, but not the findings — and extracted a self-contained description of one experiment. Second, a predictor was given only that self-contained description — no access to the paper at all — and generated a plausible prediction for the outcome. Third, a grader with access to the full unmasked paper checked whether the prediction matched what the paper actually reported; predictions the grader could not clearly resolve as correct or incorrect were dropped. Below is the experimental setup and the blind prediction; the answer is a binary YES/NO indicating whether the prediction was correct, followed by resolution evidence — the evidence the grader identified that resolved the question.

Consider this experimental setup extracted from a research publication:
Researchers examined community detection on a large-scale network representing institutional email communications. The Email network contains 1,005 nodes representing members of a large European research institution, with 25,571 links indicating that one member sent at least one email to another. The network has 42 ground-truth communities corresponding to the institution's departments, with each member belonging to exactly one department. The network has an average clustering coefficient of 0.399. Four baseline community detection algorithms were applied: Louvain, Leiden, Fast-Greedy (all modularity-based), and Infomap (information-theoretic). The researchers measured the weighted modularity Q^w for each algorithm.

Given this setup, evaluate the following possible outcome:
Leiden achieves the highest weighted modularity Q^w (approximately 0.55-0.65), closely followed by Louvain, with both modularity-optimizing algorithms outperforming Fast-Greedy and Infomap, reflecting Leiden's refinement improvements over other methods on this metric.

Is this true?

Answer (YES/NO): NO